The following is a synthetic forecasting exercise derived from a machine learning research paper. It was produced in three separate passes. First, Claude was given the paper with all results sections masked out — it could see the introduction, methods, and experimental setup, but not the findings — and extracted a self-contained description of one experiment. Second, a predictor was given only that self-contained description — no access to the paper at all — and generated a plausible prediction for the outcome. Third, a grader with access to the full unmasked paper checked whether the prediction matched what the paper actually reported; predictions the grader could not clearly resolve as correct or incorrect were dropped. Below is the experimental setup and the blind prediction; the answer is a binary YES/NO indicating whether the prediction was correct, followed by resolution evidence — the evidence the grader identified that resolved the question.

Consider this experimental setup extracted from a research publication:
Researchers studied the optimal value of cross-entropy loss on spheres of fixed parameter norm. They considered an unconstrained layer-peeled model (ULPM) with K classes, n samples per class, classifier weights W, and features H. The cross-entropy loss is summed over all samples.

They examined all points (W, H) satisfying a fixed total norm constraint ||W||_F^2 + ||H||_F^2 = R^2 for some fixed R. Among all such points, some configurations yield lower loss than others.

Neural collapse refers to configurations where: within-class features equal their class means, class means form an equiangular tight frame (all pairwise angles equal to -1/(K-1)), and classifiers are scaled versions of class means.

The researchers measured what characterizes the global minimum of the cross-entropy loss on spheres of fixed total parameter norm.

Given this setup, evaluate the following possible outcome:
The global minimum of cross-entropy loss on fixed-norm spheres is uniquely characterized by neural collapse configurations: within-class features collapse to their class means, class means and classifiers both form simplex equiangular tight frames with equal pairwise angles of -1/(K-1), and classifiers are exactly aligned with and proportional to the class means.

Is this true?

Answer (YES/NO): NO